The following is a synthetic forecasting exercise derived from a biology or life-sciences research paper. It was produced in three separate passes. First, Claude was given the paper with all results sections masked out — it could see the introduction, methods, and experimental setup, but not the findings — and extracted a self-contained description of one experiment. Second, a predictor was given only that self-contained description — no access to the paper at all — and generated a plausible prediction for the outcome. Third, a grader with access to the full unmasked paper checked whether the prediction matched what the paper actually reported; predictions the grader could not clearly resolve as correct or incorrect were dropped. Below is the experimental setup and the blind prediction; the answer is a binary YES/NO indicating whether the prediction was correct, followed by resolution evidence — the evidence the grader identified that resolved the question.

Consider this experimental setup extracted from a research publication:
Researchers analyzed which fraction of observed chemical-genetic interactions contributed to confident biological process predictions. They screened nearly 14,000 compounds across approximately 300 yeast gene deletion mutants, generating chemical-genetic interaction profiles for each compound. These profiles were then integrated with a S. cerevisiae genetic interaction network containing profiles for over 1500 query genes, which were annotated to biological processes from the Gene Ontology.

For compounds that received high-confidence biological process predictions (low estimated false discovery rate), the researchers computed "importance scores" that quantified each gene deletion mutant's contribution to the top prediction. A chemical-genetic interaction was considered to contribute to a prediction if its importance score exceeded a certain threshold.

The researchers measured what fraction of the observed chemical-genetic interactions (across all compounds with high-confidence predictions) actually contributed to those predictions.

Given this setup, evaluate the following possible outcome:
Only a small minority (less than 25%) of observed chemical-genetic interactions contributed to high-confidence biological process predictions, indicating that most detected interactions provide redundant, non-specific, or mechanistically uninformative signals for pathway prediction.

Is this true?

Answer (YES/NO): NO